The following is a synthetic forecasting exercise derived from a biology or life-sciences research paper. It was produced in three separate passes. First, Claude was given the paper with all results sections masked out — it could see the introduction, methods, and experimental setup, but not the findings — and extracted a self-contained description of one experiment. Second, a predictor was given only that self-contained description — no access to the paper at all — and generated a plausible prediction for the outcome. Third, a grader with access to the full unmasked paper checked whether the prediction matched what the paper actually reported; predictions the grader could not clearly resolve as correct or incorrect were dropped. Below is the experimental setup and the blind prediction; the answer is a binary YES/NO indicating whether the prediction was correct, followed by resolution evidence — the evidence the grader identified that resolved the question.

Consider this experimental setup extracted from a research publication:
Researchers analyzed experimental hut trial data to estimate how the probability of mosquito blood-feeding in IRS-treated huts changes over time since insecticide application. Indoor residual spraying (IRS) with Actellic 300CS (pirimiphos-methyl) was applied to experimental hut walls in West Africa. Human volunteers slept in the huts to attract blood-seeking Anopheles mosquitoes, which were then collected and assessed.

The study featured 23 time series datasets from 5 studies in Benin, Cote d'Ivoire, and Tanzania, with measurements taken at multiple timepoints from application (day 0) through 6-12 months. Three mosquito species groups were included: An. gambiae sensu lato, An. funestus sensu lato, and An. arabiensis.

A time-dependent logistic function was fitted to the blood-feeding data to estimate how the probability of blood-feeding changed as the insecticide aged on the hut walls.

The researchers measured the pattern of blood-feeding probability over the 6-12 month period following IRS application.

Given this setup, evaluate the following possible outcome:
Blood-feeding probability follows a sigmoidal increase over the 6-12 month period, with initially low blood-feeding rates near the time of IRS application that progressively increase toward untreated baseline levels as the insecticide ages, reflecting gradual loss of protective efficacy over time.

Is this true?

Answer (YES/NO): NO